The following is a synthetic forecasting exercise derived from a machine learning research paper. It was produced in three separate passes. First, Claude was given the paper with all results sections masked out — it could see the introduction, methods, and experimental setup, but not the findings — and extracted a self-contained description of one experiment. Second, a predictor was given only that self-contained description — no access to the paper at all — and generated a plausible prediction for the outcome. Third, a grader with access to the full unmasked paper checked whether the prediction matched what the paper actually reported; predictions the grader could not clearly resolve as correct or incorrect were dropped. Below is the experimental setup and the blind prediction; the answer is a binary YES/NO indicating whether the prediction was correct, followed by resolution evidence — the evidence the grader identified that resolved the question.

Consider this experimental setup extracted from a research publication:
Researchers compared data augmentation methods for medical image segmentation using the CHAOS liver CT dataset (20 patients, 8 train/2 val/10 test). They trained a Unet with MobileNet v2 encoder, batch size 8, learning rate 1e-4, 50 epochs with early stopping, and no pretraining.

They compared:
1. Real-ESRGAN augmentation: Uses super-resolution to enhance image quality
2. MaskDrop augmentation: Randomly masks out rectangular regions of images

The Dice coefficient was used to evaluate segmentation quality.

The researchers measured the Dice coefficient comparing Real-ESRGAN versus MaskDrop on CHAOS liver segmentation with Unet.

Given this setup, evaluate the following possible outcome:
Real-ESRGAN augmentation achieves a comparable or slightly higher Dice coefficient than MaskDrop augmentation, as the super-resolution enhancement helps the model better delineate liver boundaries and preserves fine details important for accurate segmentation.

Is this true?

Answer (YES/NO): NO